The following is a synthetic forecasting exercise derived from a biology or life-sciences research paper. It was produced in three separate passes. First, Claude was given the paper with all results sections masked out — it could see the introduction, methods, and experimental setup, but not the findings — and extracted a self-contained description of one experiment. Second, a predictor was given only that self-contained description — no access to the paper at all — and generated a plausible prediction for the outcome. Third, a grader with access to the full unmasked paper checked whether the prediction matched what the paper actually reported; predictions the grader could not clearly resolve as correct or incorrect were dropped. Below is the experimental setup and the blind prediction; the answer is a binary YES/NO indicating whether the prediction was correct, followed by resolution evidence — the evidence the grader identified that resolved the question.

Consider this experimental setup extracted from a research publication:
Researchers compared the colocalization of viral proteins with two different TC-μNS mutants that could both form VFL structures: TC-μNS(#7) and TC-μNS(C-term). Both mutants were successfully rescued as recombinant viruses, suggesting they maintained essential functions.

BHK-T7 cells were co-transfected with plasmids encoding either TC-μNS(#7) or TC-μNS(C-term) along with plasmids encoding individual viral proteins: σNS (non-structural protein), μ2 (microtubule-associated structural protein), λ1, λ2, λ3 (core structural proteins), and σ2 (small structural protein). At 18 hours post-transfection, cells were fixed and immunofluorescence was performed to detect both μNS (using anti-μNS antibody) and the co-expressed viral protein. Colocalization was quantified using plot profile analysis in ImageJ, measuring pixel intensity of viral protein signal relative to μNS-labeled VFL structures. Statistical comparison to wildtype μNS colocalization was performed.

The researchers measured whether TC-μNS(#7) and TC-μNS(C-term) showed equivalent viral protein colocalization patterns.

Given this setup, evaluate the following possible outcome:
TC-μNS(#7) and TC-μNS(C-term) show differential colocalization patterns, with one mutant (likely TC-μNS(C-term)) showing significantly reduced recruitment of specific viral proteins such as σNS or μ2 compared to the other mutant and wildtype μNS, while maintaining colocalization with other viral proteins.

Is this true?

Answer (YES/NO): NO